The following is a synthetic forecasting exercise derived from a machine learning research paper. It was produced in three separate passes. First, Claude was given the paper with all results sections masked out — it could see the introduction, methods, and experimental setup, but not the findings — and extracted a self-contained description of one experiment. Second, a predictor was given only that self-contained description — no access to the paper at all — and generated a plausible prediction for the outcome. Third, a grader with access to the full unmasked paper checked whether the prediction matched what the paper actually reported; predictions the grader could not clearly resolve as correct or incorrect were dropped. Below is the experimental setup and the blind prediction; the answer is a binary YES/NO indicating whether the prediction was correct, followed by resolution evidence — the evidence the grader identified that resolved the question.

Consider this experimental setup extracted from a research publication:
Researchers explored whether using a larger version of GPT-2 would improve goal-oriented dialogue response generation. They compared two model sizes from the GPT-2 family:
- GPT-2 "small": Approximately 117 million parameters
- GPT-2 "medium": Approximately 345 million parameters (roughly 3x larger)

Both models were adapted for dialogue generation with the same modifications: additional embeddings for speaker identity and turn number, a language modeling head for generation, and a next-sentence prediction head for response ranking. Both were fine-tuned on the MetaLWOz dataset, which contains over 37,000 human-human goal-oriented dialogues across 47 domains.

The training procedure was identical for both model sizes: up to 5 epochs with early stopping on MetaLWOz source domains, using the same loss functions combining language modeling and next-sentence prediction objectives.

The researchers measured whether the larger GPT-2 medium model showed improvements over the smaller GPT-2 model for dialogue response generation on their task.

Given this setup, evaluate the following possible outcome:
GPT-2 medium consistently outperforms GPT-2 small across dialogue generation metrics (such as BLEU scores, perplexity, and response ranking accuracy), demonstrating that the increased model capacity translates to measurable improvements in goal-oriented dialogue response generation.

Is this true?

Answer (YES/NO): NO